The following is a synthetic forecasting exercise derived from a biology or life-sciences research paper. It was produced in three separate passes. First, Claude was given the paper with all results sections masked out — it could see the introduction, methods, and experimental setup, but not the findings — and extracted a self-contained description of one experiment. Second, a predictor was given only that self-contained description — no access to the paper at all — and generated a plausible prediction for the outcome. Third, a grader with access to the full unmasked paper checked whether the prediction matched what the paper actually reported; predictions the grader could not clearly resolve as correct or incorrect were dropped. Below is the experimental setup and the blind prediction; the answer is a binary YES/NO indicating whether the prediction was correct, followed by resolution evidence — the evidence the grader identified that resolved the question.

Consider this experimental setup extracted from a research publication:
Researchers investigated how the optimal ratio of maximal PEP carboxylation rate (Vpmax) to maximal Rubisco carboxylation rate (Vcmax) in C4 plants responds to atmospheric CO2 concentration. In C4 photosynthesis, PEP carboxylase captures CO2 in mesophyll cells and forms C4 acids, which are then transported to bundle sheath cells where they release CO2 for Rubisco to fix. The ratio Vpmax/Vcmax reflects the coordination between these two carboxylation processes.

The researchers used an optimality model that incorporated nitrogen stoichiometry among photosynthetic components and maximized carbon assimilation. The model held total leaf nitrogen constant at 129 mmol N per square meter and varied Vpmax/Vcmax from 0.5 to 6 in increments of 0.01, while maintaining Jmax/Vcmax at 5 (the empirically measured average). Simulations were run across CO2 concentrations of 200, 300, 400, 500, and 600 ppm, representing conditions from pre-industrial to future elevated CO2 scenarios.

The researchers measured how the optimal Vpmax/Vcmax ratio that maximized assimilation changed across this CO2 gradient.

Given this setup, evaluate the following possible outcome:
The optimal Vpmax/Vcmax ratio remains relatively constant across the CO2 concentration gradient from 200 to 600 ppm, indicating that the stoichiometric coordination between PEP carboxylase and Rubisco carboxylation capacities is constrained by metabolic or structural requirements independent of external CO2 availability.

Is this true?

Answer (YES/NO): NO